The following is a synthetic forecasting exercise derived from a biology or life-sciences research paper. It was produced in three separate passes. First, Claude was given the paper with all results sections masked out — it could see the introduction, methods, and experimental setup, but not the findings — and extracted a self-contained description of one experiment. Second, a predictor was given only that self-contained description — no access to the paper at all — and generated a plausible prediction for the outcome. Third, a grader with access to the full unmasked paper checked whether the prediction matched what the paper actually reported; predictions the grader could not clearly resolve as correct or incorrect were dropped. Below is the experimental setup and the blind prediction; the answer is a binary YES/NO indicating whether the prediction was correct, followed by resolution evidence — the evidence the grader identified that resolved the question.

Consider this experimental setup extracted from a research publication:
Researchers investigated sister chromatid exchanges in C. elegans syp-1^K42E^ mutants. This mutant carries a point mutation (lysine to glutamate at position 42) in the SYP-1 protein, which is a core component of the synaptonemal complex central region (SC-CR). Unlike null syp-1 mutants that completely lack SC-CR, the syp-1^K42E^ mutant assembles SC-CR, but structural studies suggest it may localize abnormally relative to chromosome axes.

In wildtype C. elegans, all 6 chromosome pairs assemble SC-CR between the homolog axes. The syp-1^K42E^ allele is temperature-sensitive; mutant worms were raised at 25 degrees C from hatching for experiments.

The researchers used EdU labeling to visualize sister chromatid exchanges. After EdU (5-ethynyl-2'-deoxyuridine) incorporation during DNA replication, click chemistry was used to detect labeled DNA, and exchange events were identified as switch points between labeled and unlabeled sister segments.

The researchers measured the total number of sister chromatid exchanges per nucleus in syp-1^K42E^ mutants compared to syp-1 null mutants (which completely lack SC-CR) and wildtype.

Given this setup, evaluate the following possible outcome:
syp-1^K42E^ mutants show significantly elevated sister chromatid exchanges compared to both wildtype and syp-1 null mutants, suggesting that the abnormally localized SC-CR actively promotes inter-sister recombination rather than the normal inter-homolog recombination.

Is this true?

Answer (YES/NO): YES